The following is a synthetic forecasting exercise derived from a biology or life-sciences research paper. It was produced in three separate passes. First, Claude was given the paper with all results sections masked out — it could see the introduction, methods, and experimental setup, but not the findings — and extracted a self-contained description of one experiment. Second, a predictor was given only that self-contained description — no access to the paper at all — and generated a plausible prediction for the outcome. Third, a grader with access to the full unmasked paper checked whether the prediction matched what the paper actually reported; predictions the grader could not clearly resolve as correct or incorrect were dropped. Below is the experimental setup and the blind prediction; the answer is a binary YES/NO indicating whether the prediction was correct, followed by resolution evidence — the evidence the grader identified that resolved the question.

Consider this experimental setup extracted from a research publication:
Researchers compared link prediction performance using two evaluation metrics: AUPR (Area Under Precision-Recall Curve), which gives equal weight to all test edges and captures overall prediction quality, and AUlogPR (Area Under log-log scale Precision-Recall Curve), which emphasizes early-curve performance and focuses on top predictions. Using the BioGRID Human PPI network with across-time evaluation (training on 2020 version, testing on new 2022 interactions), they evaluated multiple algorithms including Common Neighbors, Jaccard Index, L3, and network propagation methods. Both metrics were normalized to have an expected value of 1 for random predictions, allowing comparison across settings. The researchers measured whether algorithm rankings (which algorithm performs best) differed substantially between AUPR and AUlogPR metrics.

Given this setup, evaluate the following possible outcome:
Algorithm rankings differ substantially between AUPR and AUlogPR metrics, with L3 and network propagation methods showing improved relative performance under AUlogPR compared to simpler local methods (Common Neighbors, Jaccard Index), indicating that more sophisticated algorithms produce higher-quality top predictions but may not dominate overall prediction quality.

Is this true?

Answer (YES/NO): NO